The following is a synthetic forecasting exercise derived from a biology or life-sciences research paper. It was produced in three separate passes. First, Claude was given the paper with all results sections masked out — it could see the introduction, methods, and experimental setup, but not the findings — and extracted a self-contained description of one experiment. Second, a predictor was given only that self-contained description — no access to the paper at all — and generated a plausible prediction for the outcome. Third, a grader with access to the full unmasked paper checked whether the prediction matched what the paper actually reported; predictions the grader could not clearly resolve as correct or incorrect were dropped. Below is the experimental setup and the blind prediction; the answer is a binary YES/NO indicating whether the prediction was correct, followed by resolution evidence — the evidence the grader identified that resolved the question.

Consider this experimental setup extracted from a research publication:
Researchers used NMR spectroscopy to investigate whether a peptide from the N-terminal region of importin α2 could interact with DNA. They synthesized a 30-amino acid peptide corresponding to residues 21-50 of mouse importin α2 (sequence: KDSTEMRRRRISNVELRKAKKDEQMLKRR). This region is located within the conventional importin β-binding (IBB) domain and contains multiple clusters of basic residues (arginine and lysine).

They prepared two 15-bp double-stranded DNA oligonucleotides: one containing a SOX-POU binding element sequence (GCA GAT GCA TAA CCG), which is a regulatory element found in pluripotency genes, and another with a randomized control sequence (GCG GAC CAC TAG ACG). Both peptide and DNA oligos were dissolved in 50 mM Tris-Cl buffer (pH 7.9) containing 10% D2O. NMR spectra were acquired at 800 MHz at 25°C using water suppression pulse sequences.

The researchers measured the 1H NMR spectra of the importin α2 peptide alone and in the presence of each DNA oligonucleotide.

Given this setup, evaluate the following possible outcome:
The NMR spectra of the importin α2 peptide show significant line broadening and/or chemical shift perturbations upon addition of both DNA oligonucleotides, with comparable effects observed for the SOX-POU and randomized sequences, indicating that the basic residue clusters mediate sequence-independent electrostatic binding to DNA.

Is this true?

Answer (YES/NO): NO